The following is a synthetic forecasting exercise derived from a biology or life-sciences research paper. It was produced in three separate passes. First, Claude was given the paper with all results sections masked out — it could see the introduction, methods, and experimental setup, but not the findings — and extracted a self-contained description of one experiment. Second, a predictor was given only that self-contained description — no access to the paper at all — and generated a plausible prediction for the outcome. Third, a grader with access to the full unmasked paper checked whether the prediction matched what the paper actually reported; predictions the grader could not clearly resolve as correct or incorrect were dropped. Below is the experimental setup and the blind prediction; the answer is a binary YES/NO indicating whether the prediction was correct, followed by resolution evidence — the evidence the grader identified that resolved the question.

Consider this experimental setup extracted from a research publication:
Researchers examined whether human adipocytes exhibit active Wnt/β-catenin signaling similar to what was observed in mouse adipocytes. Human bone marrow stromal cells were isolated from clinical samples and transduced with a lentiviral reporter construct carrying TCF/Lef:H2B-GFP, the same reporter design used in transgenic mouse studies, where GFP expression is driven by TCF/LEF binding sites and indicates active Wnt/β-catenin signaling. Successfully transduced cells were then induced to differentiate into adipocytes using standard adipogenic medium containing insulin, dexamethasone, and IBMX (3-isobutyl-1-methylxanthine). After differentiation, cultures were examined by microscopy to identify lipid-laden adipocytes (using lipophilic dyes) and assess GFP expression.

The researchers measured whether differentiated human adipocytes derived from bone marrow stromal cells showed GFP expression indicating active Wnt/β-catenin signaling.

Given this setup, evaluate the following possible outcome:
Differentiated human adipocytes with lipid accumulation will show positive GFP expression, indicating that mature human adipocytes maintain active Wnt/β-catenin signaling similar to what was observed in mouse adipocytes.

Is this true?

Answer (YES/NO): YES